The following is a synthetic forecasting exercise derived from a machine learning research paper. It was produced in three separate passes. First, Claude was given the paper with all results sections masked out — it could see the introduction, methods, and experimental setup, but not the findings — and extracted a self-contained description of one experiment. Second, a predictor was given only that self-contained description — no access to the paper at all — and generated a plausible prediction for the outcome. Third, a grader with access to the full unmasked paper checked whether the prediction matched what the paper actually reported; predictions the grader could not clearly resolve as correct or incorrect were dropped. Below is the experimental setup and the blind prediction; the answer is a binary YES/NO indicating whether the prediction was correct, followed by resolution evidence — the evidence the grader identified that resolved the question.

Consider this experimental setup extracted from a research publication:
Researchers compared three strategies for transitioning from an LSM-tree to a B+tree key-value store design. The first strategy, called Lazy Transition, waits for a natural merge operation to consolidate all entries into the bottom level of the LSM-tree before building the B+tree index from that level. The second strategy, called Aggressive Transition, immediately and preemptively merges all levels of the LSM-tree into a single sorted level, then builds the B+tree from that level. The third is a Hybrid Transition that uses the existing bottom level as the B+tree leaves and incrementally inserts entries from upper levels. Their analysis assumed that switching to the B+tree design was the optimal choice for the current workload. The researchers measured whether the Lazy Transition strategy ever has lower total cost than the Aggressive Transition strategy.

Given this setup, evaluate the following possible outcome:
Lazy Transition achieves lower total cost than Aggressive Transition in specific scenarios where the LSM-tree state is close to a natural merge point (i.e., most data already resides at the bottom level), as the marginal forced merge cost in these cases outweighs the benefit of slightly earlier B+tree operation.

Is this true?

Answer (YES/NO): NO